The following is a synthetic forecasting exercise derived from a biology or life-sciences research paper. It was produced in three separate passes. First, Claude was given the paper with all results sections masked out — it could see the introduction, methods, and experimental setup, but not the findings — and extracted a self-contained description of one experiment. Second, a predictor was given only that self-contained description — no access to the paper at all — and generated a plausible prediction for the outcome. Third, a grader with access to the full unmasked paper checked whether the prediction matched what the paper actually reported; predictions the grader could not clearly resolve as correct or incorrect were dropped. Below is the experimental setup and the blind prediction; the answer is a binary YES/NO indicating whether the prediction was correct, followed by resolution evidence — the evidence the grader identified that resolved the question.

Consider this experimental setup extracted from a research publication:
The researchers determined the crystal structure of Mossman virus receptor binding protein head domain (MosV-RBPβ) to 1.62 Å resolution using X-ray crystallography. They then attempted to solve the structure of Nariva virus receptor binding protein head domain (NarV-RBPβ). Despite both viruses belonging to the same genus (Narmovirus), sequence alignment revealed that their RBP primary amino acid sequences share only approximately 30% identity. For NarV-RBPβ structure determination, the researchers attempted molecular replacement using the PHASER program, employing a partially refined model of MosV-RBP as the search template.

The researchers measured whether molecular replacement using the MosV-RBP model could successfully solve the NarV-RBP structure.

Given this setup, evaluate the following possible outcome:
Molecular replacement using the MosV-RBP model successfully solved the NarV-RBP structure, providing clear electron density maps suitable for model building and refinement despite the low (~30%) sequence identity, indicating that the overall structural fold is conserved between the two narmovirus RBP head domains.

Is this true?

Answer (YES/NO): YES